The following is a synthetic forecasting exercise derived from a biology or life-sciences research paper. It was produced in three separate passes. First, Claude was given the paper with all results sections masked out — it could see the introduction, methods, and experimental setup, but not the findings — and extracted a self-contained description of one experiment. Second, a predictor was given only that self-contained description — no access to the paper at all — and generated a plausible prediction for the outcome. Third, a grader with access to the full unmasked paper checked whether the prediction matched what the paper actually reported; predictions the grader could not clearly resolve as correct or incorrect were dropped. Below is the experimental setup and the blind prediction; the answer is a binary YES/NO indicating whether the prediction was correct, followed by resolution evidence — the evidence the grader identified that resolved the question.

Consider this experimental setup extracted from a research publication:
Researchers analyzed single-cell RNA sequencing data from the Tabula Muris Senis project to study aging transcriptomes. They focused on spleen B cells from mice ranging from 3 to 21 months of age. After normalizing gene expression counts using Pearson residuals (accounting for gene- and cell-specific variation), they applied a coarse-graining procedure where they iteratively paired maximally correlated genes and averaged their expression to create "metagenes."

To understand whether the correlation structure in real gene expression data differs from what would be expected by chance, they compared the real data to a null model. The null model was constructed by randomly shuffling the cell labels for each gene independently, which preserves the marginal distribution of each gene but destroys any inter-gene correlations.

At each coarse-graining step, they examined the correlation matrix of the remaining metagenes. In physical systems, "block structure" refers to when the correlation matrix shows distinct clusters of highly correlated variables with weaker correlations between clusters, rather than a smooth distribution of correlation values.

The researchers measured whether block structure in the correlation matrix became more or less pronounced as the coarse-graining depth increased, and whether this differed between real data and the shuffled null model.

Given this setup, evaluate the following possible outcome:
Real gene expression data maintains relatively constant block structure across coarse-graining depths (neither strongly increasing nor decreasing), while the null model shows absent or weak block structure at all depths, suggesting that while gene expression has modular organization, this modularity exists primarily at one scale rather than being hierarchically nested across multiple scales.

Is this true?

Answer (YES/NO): NO